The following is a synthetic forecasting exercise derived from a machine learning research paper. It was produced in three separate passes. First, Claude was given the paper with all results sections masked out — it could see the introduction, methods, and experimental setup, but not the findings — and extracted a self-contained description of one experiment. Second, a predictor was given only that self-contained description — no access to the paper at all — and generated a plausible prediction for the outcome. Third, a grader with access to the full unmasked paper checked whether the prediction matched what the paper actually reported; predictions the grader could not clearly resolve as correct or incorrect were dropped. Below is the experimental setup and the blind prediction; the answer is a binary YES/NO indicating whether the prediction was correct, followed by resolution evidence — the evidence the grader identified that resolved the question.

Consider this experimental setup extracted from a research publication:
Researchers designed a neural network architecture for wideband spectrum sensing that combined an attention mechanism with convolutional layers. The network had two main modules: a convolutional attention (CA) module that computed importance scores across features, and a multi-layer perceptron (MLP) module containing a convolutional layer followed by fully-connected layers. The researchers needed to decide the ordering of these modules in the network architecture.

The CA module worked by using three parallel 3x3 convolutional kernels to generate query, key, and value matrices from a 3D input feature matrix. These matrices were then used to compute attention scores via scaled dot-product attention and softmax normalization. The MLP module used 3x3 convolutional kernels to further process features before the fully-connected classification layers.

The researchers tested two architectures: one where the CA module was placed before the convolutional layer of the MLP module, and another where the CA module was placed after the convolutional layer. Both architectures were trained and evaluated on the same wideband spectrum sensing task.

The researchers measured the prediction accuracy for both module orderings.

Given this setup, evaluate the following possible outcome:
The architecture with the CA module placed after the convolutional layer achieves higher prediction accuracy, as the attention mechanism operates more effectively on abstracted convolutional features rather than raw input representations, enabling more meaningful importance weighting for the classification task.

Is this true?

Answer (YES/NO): NO